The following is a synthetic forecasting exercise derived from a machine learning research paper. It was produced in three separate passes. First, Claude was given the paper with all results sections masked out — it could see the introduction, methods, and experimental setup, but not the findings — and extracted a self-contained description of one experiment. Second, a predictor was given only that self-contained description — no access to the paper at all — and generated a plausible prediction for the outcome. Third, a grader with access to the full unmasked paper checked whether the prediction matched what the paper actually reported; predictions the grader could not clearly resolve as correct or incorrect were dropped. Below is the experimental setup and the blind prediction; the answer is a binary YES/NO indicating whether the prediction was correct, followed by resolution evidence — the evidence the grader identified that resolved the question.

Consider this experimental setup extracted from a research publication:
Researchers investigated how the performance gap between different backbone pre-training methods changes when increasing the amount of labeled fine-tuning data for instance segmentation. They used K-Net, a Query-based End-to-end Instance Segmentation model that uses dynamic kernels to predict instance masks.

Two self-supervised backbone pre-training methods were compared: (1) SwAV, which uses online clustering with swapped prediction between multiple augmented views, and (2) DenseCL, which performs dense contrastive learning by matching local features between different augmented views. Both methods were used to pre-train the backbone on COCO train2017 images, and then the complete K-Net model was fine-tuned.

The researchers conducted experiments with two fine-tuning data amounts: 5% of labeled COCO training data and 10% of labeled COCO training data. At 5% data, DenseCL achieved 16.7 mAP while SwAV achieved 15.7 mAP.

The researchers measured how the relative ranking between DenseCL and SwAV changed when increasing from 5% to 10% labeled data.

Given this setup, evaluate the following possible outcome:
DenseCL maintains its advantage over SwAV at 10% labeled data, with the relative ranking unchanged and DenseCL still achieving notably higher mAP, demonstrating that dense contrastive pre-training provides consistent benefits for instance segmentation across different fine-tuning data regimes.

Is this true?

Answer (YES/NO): YES